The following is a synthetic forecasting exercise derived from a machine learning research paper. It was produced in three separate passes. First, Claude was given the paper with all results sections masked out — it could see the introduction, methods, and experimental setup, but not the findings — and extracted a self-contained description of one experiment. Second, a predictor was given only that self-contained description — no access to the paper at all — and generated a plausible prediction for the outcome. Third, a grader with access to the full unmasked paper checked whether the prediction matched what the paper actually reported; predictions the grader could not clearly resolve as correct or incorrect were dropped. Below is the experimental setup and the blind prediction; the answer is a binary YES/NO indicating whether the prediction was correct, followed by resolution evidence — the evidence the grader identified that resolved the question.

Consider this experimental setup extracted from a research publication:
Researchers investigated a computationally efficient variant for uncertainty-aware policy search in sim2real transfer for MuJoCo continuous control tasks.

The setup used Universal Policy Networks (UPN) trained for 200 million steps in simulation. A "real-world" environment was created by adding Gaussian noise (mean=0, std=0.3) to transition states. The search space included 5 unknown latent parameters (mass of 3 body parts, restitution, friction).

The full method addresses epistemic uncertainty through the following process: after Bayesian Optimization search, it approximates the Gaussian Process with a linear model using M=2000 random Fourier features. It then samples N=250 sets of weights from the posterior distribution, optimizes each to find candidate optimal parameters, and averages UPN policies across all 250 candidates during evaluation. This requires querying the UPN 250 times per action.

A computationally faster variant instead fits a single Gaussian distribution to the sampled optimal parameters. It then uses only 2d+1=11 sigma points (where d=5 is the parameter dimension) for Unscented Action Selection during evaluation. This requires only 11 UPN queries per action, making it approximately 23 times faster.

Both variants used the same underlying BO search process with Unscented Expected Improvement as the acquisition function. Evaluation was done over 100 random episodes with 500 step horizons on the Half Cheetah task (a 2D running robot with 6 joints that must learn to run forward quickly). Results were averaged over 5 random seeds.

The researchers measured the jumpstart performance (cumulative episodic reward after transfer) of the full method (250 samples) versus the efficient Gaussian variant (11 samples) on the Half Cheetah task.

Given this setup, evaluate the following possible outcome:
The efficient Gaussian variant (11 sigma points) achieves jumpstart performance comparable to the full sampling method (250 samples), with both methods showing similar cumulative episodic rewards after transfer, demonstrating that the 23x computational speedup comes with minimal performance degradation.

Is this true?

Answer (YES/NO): YES